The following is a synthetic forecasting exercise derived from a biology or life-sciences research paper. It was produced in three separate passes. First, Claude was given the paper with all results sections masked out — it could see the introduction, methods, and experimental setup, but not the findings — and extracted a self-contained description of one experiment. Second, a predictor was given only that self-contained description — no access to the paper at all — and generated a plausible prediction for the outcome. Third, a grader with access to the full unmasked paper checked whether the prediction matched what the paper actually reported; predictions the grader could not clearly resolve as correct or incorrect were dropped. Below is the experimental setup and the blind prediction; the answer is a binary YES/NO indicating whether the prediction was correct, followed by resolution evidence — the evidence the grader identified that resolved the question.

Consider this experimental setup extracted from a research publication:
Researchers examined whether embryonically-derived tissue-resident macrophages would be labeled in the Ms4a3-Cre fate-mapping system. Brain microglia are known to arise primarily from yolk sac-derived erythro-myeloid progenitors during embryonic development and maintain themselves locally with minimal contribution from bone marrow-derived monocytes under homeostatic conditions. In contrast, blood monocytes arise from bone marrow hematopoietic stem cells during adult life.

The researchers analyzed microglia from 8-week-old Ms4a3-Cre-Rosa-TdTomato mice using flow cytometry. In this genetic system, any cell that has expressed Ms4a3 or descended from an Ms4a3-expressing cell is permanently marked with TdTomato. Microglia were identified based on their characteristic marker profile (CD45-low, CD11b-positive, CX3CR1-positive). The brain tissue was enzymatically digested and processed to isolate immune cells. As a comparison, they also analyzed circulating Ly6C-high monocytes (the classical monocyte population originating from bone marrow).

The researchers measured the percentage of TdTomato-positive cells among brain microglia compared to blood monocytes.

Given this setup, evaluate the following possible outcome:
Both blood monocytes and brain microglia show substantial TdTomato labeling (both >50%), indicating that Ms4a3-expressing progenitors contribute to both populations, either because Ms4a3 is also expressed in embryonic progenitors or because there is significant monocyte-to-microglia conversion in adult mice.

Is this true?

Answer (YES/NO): NO